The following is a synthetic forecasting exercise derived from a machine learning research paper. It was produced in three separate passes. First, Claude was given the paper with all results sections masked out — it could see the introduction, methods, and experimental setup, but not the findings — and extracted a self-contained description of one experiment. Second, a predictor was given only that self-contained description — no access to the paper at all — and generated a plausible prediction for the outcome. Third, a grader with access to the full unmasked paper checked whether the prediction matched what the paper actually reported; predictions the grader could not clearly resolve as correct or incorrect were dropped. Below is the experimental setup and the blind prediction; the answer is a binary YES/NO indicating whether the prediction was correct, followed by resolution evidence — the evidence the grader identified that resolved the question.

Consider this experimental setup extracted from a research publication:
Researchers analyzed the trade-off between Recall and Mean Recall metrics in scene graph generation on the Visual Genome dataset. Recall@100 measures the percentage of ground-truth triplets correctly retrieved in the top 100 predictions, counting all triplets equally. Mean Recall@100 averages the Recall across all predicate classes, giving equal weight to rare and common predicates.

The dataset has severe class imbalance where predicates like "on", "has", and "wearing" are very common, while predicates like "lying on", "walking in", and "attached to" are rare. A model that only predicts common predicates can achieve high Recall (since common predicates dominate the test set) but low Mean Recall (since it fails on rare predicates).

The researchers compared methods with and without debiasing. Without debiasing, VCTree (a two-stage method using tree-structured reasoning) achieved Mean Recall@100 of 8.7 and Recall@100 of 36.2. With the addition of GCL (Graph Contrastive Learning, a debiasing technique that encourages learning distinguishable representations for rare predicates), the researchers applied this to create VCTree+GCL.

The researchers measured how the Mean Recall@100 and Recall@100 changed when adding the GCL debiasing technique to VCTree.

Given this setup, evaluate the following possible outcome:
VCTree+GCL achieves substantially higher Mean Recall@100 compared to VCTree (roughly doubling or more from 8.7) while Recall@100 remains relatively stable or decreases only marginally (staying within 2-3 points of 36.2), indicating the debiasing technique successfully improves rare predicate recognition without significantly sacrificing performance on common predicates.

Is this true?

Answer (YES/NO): NO